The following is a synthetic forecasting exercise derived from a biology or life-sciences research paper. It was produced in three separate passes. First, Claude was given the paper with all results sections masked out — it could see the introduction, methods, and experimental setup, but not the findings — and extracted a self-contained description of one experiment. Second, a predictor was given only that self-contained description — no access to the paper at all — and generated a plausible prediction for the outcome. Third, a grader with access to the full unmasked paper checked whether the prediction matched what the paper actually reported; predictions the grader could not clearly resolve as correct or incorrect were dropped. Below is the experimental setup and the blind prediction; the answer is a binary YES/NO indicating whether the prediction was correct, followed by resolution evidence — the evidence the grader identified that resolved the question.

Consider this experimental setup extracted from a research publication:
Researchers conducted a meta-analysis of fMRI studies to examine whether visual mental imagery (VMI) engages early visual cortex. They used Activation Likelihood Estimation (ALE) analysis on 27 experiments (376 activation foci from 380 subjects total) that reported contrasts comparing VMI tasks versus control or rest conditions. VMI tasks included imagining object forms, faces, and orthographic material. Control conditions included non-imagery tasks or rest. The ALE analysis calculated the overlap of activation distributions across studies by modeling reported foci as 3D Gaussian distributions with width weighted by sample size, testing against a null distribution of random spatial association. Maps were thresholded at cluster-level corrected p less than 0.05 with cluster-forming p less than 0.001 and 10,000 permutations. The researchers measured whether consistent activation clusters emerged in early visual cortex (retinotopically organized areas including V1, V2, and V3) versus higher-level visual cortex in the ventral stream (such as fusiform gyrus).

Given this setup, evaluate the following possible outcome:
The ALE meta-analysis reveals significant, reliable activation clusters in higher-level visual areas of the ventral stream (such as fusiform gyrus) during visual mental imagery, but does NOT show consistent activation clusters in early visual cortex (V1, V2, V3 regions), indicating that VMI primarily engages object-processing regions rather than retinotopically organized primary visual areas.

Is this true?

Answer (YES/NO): YES